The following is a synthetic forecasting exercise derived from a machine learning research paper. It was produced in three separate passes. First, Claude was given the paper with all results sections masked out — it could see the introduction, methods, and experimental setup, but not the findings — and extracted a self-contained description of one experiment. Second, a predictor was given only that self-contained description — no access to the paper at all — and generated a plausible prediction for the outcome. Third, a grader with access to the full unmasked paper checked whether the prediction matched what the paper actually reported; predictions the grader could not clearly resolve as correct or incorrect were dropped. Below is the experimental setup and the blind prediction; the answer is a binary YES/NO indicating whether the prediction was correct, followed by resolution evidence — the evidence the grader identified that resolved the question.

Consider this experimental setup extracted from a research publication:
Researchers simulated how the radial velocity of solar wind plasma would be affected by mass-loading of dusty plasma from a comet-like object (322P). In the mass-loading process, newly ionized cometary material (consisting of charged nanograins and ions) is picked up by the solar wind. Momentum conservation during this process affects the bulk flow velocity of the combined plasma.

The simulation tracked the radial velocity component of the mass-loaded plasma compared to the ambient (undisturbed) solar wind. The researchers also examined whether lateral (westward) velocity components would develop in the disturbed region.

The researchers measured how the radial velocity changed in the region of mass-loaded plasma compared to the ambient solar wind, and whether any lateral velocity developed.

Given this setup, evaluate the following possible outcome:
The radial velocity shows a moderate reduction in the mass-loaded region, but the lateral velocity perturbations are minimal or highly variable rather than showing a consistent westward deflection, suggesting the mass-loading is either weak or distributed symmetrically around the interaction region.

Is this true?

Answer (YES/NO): NO